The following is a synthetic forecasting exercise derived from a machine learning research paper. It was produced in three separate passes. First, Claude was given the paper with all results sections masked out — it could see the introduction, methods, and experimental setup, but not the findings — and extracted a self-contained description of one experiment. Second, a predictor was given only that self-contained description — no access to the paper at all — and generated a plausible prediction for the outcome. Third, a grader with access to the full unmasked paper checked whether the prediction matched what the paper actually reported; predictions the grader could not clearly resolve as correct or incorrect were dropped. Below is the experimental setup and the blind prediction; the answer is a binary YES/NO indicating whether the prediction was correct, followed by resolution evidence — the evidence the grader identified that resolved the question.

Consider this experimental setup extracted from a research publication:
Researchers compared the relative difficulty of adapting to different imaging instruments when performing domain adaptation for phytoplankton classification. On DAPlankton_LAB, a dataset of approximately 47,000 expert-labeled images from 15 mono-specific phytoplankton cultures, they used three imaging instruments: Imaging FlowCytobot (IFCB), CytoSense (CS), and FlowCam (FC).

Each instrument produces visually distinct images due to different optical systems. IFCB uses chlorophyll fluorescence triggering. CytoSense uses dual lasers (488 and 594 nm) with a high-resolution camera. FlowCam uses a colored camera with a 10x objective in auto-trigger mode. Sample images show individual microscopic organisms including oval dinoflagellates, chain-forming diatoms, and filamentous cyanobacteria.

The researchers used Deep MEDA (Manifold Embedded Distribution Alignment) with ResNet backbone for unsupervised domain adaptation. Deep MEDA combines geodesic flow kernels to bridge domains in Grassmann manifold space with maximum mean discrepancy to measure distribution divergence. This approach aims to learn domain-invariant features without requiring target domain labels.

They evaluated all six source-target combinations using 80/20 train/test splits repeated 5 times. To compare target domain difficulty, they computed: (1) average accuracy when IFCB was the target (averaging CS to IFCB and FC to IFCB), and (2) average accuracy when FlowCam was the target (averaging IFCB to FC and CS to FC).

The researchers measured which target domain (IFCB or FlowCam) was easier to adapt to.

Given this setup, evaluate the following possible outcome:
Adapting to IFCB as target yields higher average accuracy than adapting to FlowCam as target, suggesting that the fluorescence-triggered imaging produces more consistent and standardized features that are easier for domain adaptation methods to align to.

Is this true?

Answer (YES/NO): YES